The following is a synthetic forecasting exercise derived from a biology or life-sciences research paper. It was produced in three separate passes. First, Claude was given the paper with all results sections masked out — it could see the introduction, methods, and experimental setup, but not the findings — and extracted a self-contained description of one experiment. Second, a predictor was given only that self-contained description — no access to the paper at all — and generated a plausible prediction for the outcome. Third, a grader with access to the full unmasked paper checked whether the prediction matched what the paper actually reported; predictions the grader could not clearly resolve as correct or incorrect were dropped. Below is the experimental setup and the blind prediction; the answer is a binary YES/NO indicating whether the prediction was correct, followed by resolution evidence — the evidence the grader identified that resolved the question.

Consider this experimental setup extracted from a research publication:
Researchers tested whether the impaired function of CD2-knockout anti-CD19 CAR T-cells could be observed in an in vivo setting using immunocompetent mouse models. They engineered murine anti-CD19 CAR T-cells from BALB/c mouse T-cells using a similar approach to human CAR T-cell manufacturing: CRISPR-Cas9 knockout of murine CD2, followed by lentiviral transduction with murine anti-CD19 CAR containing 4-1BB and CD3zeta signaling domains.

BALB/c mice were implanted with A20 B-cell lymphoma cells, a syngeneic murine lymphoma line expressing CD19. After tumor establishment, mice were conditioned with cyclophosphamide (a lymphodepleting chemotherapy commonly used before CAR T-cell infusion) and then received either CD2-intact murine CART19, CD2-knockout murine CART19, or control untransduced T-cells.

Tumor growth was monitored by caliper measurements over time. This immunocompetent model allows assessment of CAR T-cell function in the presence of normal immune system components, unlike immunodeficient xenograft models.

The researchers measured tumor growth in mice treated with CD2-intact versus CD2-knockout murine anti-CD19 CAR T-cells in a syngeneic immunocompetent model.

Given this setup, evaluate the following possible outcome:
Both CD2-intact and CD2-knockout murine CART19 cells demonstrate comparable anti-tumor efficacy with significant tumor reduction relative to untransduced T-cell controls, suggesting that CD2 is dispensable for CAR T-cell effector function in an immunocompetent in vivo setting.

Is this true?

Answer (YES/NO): NO